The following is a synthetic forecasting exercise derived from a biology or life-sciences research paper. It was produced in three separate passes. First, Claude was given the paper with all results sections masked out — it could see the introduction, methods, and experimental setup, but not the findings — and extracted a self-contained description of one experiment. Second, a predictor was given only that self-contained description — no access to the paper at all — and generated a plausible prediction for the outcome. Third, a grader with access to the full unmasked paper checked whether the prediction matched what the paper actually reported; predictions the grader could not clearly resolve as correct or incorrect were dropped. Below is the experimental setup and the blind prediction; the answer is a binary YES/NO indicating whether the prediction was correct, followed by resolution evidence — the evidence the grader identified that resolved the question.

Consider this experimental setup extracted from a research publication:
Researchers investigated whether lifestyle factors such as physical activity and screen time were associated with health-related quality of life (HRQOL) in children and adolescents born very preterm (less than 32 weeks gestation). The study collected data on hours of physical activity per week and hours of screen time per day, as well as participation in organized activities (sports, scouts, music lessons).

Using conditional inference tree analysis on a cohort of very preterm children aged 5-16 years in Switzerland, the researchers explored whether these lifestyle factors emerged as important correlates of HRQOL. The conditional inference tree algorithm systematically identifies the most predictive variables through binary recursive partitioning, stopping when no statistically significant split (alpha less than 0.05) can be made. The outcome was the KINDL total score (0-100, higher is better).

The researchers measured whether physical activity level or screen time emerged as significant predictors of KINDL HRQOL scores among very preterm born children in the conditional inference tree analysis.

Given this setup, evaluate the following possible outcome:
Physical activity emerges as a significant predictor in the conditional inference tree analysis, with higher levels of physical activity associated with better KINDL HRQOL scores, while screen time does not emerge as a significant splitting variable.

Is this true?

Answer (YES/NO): NO